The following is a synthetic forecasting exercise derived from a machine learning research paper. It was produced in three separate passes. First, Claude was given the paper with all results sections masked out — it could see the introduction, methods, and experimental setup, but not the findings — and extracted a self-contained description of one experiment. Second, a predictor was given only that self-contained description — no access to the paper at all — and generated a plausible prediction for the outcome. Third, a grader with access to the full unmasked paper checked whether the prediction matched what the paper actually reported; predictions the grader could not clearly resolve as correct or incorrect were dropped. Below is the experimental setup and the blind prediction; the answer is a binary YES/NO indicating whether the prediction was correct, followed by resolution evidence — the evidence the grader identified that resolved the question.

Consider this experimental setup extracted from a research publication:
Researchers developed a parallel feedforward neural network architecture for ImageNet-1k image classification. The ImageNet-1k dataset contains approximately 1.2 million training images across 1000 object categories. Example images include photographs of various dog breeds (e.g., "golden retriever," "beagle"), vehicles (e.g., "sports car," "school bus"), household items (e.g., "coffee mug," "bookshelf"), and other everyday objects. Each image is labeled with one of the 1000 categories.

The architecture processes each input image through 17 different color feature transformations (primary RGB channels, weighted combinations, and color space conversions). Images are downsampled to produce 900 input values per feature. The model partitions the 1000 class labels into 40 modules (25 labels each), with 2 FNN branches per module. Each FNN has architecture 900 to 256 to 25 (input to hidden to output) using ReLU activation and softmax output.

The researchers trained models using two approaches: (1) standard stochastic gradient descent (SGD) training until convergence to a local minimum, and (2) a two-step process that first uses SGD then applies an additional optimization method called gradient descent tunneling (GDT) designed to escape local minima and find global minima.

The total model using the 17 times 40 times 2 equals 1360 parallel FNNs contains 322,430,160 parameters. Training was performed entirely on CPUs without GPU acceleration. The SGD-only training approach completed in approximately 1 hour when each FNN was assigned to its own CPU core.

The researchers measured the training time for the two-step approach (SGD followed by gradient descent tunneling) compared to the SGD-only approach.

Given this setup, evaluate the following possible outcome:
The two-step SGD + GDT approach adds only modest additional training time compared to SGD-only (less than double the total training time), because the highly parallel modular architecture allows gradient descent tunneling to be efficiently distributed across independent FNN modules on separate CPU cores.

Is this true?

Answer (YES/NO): NO